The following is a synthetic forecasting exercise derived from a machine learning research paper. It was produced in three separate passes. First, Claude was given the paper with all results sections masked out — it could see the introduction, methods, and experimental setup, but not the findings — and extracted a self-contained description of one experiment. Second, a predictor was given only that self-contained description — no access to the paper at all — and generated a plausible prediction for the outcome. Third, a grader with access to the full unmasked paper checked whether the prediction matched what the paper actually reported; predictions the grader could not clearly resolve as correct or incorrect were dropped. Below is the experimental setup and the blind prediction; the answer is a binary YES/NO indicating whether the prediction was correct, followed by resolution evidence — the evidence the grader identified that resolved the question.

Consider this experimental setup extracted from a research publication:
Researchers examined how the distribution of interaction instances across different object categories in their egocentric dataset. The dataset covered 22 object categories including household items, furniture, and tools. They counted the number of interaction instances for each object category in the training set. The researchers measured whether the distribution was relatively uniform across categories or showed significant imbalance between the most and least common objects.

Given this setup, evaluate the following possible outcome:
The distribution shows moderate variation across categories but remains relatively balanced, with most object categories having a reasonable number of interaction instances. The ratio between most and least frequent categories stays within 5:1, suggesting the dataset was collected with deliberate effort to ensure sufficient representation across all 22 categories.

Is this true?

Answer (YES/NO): NO